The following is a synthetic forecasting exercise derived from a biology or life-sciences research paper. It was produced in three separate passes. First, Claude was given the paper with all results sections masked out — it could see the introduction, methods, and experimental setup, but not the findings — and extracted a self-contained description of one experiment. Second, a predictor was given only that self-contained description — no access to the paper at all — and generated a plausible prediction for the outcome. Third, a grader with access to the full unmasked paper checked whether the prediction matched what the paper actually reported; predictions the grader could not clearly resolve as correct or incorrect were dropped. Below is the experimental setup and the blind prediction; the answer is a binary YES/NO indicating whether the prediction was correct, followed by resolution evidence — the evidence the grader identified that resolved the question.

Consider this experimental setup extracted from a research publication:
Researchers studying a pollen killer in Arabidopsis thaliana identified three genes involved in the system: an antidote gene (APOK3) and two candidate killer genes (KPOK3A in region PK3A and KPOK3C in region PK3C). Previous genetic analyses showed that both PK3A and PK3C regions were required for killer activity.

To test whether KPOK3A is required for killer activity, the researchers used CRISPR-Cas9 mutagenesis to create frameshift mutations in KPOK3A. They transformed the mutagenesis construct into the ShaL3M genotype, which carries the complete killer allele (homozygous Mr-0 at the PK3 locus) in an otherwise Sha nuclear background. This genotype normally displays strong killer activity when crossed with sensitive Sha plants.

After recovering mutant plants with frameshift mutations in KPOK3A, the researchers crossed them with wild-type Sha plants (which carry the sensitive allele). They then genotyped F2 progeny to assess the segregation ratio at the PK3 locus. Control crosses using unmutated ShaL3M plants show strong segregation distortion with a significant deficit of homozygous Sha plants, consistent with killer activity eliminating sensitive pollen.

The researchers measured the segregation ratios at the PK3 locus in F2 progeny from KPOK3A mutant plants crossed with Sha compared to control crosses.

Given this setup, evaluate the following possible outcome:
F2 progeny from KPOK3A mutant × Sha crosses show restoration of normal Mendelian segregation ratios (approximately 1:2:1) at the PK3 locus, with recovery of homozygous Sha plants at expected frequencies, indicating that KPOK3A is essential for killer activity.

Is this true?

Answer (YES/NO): YES